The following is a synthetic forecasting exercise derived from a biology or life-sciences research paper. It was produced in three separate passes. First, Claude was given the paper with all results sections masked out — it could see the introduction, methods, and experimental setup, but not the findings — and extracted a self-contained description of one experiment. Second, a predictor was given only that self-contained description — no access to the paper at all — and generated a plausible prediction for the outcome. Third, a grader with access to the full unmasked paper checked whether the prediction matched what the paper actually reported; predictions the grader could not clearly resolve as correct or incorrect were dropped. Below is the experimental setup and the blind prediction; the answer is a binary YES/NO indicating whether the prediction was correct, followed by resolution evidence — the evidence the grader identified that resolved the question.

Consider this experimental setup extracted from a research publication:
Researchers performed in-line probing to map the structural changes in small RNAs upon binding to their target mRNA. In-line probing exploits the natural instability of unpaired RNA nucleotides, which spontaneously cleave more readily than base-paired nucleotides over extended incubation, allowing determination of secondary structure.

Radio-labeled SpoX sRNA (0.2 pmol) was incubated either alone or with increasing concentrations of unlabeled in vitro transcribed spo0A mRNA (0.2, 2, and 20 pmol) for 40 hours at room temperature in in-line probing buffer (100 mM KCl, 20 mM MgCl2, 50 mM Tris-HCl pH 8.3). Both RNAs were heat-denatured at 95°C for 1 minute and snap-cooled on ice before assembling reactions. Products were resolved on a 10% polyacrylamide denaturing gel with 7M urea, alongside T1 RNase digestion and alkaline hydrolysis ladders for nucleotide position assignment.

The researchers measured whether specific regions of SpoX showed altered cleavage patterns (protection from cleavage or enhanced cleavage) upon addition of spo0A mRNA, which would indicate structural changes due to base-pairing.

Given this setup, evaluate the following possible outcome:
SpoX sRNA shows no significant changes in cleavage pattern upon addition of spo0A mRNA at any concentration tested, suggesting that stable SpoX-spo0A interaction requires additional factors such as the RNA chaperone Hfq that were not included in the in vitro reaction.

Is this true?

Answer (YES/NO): NO